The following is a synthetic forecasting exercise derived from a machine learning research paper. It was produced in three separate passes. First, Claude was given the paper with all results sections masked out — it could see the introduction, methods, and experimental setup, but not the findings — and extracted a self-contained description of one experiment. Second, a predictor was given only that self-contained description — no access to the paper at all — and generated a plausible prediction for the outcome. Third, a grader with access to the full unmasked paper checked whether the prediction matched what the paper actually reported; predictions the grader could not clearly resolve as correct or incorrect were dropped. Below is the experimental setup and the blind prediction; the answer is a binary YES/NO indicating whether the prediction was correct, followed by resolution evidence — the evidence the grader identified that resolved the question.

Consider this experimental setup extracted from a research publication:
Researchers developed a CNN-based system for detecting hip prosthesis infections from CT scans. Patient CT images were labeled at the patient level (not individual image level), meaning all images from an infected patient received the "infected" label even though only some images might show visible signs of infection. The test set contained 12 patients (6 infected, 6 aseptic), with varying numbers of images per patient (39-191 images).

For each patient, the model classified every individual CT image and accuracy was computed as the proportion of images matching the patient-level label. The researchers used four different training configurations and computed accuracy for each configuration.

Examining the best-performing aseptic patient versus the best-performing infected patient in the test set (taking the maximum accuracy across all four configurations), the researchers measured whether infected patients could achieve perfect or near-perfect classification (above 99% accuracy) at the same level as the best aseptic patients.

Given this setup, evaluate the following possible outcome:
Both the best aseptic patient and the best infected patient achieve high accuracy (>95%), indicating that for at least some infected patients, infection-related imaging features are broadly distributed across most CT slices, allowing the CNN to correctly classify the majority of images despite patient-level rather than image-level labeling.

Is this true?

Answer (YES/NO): YES